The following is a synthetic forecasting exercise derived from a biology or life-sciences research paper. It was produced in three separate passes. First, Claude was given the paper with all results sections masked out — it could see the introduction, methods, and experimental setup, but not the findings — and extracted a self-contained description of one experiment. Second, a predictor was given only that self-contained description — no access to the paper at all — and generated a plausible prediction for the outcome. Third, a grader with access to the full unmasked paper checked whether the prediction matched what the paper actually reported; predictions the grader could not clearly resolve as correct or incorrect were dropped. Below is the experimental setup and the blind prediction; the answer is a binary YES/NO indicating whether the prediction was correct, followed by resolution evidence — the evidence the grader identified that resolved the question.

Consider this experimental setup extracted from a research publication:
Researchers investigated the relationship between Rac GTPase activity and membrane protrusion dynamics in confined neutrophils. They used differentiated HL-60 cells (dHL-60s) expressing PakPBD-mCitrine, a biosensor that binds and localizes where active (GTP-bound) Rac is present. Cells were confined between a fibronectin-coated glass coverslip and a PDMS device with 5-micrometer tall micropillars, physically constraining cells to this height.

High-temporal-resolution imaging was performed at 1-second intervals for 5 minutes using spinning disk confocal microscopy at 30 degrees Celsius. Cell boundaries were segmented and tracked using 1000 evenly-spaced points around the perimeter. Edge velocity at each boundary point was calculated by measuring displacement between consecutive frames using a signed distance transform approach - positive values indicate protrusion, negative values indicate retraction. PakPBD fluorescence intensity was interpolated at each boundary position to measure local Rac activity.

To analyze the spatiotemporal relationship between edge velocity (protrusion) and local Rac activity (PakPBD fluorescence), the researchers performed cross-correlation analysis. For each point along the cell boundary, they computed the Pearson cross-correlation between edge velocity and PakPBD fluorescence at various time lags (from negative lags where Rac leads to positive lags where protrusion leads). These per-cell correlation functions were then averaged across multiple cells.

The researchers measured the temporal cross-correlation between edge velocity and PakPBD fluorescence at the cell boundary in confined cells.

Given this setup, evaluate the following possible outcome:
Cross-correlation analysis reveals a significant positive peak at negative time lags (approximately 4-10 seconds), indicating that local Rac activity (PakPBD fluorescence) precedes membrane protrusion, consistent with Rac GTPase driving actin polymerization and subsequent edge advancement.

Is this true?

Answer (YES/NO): NO